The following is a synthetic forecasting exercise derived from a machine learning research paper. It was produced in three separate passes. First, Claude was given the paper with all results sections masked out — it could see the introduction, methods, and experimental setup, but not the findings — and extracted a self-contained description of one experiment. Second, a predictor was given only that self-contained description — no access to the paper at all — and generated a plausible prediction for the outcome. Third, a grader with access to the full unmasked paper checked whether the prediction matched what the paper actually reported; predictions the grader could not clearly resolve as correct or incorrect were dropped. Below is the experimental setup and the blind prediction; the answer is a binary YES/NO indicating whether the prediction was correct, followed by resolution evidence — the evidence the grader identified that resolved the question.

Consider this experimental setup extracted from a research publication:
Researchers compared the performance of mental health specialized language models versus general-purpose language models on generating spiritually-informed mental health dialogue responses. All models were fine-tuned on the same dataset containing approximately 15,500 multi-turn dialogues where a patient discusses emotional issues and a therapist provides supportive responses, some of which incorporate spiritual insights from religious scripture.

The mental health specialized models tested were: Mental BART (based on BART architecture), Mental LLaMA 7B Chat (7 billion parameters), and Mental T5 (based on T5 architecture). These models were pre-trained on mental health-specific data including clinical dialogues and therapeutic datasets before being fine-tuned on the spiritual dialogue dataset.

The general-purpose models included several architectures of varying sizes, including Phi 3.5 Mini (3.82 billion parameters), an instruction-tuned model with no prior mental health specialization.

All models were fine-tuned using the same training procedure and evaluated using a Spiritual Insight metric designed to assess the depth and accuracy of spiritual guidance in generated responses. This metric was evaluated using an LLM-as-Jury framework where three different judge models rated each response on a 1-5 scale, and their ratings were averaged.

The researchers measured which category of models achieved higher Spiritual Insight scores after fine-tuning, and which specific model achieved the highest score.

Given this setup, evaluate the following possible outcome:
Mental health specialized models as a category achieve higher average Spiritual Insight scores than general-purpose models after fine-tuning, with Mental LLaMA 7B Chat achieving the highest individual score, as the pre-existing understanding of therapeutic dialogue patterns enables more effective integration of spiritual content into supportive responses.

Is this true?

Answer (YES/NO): NO